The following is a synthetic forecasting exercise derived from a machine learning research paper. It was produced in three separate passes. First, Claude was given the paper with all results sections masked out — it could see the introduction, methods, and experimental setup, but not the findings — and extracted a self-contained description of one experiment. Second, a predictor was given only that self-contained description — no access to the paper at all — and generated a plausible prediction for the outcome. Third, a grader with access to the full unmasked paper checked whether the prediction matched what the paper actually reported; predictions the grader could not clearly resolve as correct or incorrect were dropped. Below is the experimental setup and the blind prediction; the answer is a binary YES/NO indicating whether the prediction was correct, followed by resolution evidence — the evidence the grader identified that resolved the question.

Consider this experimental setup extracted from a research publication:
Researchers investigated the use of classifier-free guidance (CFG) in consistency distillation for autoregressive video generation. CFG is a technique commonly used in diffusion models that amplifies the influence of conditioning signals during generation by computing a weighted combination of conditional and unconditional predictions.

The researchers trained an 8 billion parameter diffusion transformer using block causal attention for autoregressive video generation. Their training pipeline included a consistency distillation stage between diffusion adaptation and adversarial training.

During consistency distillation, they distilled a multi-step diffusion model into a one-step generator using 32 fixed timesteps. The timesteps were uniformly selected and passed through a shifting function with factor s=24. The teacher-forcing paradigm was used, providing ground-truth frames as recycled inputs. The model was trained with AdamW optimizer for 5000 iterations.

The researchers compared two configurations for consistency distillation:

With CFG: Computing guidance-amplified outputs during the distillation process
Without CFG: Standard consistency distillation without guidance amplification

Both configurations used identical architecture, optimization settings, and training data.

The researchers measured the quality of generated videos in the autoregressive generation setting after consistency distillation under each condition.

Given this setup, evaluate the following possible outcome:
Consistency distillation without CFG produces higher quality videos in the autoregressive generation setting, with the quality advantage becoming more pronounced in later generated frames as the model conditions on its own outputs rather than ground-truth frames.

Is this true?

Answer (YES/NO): NO